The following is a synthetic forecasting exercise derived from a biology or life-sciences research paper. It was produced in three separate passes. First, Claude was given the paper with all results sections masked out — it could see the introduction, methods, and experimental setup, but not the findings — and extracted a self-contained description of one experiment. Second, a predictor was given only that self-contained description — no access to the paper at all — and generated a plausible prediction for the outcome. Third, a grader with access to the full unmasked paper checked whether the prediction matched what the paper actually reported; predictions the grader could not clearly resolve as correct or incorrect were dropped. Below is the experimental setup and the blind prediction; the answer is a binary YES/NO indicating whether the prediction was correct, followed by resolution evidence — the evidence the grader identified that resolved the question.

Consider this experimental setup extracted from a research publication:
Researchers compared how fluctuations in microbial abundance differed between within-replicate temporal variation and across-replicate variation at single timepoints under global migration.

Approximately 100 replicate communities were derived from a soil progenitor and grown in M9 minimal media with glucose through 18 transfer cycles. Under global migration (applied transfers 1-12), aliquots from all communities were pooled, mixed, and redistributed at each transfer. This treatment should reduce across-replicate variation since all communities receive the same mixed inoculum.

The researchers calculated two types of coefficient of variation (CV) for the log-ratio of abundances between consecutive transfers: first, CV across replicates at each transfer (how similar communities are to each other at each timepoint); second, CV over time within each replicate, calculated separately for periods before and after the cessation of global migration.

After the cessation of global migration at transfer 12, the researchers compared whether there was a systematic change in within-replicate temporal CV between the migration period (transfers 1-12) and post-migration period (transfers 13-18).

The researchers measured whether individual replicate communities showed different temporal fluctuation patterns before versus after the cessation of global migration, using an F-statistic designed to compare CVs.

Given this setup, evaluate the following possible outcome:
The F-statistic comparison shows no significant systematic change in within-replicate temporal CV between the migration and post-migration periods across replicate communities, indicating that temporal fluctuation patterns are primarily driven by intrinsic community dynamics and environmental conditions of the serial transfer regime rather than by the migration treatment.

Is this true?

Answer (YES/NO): YES